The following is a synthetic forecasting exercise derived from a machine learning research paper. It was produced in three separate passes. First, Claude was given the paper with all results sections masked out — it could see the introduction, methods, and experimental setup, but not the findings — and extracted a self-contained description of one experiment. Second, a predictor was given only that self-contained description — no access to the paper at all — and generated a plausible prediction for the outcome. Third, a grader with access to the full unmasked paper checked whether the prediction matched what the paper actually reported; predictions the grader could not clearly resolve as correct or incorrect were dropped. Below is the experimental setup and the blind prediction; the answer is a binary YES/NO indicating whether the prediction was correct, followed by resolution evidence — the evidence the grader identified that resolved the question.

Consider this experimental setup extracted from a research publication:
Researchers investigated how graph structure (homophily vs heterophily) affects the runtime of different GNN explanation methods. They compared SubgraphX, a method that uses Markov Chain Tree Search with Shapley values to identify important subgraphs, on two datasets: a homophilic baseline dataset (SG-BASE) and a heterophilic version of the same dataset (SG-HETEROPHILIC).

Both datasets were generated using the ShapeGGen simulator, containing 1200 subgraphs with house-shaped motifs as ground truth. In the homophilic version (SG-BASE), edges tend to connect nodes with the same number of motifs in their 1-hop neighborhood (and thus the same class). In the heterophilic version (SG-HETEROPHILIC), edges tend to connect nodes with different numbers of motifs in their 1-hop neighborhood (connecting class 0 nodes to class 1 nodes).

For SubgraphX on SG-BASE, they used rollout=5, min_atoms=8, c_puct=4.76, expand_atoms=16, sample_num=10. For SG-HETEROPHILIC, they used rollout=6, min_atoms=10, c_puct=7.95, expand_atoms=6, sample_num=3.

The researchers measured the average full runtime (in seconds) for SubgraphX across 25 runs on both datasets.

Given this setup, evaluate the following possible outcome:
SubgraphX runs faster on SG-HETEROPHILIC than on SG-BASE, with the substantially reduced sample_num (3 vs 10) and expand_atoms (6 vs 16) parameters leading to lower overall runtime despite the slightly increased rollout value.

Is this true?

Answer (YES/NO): YES